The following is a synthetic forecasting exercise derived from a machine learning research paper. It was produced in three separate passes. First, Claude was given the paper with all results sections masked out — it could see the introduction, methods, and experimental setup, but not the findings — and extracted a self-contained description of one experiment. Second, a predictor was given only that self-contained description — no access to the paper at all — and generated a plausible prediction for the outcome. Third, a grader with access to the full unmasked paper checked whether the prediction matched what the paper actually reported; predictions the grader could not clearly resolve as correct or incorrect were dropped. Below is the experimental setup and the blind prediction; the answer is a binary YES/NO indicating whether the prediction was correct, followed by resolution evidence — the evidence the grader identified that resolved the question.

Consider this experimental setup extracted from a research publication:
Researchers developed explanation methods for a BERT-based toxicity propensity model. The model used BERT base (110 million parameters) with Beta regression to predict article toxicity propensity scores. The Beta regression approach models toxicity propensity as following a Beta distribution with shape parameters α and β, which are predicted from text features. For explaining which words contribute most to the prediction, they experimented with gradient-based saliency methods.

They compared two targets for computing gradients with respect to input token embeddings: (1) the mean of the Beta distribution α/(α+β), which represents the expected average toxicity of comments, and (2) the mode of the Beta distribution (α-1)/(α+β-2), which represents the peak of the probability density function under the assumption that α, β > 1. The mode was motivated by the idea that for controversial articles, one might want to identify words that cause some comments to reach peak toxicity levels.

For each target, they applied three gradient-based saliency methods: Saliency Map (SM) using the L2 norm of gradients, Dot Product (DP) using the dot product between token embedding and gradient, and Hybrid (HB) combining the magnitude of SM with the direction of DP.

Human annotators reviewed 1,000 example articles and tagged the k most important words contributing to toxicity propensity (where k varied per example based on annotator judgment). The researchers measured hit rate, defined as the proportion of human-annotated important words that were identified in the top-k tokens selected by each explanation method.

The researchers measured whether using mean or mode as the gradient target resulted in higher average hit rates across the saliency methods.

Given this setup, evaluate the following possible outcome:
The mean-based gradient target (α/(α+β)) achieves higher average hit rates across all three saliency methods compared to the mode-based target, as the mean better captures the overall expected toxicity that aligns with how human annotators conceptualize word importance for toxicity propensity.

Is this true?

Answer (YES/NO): NO